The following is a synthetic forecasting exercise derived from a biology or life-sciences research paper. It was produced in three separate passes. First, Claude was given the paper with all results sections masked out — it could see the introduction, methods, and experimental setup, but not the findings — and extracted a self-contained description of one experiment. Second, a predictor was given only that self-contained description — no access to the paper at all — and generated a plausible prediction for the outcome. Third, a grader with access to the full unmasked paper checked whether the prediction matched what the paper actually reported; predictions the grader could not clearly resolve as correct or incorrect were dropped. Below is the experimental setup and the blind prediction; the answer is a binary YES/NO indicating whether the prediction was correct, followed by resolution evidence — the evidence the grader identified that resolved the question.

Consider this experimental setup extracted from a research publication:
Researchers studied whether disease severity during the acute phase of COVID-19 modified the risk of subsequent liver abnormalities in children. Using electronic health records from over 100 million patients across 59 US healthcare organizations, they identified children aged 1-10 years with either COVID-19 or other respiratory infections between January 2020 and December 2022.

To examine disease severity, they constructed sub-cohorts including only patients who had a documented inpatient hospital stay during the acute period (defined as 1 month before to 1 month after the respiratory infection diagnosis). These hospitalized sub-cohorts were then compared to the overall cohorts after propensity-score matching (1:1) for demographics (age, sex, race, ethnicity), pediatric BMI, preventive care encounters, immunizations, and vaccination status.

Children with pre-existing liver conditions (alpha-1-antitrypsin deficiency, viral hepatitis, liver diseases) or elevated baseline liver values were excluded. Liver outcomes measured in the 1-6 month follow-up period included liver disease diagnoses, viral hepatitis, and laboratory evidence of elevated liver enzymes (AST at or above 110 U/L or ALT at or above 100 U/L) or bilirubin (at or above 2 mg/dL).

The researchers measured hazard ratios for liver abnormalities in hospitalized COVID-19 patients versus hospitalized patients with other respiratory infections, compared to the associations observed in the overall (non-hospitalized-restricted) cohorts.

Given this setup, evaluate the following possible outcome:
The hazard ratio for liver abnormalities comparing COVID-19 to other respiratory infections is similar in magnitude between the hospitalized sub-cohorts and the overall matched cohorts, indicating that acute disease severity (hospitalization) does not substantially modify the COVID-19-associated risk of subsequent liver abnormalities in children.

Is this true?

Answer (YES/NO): YES